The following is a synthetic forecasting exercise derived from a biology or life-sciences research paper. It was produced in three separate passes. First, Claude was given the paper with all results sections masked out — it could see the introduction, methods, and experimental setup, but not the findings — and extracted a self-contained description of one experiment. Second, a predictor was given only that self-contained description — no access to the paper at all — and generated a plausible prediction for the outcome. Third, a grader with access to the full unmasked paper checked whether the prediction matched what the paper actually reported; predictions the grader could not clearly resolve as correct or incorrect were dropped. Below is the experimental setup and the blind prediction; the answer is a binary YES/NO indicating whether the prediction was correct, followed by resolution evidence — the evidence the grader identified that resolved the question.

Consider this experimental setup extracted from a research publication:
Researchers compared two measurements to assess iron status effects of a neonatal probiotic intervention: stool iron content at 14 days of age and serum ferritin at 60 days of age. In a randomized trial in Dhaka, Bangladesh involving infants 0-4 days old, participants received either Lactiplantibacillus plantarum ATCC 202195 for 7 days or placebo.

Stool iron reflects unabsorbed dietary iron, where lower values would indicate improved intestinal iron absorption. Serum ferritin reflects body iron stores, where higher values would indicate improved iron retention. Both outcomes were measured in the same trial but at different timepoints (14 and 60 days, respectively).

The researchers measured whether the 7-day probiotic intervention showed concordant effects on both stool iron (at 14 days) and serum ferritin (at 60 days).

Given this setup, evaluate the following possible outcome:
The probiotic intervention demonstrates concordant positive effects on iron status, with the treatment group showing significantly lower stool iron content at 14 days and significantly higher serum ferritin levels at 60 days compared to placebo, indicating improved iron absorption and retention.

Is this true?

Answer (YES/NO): NO